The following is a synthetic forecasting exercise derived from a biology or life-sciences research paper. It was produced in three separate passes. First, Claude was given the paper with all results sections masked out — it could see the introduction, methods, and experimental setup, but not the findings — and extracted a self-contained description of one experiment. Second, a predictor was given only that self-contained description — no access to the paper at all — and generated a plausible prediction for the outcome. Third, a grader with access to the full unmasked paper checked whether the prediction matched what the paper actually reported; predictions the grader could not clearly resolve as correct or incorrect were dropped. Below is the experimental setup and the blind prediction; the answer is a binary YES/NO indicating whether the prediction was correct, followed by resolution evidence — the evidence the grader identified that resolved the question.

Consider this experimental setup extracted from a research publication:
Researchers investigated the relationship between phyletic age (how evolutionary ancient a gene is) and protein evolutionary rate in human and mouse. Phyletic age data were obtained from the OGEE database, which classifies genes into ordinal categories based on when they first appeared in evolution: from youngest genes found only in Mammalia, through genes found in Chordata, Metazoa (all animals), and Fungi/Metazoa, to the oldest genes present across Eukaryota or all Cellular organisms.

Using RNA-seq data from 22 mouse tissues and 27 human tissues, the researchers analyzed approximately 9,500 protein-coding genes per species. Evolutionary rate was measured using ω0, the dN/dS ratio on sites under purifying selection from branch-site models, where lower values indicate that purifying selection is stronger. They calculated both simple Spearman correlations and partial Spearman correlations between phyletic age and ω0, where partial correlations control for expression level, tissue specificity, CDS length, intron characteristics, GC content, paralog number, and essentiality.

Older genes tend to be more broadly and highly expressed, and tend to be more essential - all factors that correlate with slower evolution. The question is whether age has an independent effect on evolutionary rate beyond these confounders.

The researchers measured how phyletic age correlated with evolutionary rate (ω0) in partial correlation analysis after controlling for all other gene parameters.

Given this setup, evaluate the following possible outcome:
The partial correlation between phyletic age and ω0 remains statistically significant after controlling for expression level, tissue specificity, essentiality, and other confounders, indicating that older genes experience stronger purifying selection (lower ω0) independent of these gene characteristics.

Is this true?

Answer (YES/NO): YES